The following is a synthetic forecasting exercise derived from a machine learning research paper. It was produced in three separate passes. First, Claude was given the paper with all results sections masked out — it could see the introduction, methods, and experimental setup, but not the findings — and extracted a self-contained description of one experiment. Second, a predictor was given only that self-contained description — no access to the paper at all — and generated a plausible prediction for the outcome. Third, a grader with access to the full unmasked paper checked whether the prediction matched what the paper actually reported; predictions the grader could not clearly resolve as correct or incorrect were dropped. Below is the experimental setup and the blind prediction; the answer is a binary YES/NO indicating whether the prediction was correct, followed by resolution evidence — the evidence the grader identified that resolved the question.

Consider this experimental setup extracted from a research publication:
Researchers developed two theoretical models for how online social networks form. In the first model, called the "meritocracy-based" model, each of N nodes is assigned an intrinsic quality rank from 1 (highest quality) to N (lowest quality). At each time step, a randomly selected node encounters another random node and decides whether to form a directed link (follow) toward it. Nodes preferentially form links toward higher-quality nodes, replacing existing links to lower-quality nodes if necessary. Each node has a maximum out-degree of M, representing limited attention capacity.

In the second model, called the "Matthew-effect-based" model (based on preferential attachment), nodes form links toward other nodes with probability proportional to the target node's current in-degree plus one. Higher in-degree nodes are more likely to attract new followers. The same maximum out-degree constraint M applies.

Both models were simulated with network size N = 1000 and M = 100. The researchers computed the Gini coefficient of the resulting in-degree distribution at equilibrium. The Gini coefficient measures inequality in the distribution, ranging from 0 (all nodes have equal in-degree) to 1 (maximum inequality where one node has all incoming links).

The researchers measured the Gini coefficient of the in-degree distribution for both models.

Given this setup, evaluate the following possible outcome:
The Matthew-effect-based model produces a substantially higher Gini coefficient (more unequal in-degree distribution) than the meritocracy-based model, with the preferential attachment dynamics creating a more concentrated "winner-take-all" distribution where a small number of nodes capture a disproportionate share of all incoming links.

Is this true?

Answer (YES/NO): NO